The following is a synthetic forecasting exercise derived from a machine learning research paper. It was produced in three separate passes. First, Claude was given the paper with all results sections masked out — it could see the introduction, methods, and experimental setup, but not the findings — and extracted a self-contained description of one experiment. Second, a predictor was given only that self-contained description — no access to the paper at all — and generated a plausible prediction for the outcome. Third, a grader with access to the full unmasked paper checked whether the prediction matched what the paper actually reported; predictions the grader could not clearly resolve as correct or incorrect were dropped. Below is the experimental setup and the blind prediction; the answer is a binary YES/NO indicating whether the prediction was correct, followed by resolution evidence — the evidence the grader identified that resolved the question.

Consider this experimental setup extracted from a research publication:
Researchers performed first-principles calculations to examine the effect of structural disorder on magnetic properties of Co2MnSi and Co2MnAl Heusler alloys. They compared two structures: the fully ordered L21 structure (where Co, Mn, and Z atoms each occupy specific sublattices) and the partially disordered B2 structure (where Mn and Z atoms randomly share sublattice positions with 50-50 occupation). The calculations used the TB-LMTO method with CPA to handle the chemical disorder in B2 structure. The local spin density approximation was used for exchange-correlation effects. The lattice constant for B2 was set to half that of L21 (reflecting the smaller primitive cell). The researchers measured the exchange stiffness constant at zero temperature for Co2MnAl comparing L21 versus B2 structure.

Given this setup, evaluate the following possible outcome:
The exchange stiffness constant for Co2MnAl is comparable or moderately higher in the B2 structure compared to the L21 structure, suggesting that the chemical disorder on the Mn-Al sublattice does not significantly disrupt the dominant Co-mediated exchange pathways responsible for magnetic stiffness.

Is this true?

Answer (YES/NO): YES